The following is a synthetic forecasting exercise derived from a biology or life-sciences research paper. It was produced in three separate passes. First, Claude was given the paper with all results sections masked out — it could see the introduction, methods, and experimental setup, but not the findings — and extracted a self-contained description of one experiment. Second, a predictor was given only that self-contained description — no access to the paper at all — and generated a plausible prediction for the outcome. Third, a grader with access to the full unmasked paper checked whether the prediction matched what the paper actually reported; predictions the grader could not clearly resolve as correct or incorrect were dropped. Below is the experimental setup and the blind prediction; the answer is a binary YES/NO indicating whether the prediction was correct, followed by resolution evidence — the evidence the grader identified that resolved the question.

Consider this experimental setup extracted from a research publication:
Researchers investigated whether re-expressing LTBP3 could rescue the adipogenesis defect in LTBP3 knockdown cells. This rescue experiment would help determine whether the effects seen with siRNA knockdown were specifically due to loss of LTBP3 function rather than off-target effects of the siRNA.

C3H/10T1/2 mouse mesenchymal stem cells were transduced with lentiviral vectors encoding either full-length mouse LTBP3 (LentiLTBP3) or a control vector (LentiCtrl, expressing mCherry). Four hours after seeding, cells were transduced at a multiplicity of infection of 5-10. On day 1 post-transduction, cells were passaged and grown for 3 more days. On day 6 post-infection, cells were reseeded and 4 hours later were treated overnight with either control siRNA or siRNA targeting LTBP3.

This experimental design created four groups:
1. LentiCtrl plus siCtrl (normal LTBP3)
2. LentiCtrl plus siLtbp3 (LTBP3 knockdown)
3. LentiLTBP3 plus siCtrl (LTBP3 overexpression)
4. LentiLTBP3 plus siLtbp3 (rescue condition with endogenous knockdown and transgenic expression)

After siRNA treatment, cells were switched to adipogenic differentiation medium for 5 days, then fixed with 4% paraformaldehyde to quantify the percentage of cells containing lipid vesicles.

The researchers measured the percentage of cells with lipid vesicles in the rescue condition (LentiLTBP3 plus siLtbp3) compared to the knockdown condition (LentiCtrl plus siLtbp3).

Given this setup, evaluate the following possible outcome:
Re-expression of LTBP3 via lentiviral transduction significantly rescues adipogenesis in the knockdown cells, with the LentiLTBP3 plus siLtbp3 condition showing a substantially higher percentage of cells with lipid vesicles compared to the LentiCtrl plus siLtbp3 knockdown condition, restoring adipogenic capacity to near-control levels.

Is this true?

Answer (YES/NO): YES